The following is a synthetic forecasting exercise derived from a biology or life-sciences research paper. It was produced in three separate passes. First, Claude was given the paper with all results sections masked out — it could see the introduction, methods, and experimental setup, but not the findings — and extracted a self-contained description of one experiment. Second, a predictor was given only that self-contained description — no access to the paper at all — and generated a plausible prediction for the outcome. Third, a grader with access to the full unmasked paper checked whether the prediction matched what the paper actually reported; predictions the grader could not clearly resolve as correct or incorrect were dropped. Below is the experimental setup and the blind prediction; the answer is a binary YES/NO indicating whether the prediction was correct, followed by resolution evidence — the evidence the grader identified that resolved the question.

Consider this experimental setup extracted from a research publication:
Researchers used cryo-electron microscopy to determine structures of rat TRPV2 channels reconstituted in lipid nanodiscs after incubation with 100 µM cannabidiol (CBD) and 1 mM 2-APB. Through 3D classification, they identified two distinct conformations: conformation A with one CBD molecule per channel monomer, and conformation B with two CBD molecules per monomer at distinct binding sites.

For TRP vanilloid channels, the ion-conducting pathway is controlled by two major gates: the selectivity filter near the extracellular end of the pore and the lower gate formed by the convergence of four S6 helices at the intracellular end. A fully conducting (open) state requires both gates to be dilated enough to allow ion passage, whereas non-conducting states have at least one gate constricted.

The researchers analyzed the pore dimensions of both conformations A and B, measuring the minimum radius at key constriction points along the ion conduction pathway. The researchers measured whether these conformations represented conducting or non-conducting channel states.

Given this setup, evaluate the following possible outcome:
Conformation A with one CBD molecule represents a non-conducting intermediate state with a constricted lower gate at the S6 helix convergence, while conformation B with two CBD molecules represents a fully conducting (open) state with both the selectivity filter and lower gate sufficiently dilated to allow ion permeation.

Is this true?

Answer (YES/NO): NO